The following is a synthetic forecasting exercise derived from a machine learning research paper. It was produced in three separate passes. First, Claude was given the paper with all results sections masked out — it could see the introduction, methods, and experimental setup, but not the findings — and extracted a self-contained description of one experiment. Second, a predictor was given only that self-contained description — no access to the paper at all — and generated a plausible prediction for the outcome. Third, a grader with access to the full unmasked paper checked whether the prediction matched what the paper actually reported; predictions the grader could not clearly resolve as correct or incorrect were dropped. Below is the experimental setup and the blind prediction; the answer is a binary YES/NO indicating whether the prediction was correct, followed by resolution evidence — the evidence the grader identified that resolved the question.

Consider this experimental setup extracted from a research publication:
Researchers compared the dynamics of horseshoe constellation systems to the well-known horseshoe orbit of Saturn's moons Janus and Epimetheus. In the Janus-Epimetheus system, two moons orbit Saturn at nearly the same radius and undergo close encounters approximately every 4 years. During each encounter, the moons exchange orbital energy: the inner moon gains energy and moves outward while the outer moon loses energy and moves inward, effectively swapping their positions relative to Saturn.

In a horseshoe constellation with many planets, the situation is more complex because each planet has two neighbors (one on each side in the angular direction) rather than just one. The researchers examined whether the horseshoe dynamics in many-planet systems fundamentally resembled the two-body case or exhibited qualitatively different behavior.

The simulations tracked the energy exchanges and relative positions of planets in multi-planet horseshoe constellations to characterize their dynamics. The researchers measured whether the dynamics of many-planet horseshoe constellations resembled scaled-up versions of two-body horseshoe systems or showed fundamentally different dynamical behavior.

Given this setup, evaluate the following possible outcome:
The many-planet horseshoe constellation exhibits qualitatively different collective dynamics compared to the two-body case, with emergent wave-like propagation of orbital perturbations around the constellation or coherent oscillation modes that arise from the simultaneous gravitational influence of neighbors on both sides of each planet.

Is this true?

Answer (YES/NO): NO